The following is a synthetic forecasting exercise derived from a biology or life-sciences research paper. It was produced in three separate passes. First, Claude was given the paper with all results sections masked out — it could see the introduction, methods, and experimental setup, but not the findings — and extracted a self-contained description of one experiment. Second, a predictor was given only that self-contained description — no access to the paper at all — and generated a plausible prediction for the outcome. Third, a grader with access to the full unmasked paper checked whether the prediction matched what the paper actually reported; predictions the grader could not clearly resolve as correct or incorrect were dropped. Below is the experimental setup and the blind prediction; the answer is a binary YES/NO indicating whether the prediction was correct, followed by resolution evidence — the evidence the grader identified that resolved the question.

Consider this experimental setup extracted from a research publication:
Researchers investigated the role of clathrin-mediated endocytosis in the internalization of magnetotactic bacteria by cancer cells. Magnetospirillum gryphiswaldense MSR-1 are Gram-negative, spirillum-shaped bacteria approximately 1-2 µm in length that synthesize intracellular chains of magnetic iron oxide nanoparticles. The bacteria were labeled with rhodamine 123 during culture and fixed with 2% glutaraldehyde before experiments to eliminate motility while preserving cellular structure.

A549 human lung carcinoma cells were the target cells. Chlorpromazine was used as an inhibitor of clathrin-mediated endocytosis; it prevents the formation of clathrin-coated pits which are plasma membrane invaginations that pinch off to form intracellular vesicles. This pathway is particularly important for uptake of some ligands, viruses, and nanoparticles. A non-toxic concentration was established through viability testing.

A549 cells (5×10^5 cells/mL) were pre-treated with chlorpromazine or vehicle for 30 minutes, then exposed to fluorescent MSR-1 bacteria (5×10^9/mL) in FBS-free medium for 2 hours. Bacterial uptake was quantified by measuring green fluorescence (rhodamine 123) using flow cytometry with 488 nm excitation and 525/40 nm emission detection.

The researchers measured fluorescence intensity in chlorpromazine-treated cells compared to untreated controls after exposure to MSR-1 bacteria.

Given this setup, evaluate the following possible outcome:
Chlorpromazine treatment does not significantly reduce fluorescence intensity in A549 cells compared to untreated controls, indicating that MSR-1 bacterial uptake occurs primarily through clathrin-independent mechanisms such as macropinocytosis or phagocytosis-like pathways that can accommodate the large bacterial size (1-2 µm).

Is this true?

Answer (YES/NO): NO